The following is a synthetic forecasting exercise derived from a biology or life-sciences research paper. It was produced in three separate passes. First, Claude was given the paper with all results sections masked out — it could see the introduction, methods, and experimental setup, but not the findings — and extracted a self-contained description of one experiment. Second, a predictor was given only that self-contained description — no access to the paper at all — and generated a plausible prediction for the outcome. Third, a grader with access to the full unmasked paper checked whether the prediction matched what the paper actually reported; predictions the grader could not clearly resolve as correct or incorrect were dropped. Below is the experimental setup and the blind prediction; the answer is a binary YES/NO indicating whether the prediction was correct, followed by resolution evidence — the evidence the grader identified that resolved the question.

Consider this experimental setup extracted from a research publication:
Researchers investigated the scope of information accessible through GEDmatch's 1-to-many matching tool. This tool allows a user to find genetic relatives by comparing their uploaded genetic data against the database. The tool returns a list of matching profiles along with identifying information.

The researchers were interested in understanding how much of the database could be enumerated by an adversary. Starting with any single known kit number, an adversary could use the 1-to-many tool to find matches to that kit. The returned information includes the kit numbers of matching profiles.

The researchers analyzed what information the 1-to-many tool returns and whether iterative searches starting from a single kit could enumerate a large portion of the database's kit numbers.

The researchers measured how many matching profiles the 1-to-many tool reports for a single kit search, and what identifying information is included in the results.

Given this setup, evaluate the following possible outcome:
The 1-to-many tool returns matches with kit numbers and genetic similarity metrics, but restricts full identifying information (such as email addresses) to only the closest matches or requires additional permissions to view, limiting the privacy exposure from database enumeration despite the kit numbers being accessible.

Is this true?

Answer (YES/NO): NO